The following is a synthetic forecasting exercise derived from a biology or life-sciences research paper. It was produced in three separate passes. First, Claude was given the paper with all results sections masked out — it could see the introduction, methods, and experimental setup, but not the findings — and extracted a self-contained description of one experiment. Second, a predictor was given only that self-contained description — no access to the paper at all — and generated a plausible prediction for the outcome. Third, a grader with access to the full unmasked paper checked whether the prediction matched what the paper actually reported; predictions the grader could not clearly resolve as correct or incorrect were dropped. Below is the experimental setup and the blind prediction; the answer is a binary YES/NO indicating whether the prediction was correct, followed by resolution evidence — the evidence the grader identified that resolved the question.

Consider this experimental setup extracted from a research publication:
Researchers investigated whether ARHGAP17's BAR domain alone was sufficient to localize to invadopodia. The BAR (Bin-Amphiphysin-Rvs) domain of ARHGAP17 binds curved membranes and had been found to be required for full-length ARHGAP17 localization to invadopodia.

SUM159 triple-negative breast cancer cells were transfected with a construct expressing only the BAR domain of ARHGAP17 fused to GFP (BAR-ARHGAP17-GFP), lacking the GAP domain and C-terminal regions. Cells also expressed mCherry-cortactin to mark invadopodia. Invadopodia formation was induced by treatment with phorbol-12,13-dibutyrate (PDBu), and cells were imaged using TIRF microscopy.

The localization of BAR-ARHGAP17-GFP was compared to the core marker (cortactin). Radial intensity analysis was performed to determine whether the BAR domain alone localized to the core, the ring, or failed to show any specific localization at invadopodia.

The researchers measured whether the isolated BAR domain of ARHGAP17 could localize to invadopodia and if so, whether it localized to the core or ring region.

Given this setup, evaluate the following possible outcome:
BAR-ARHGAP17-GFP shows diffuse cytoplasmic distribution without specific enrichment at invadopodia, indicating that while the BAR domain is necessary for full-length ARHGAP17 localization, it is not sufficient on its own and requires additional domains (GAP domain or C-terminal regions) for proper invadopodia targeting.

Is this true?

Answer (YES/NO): NO